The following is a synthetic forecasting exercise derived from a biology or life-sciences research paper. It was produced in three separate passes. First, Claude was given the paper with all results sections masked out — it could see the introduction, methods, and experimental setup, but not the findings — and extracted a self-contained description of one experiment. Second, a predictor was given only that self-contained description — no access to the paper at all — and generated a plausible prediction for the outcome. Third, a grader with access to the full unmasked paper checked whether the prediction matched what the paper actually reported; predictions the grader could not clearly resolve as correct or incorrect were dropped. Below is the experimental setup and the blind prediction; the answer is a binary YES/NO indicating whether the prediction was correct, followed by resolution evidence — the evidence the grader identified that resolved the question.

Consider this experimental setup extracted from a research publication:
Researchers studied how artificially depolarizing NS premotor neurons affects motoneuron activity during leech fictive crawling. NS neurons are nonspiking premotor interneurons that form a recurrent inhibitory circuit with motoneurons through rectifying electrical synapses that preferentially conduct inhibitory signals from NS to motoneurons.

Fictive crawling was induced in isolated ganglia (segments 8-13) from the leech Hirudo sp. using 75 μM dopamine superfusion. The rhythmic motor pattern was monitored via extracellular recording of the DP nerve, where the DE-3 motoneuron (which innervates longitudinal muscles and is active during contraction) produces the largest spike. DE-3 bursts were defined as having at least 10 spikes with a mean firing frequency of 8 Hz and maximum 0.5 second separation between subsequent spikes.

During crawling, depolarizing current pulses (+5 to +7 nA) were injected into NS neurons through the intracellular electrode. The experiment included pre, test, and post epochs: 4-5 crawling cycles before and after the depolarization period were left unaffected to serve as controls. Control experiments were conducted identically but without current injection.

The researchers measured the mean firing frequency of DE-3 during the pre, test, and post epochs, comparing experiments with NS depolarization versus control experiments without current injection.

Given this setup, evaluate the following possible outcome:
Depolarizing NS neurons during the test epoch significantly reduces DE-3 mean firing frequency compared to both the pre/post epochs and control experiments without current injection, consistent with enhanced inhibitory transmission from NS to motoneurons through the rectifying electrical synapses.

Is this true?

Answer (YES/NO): NO